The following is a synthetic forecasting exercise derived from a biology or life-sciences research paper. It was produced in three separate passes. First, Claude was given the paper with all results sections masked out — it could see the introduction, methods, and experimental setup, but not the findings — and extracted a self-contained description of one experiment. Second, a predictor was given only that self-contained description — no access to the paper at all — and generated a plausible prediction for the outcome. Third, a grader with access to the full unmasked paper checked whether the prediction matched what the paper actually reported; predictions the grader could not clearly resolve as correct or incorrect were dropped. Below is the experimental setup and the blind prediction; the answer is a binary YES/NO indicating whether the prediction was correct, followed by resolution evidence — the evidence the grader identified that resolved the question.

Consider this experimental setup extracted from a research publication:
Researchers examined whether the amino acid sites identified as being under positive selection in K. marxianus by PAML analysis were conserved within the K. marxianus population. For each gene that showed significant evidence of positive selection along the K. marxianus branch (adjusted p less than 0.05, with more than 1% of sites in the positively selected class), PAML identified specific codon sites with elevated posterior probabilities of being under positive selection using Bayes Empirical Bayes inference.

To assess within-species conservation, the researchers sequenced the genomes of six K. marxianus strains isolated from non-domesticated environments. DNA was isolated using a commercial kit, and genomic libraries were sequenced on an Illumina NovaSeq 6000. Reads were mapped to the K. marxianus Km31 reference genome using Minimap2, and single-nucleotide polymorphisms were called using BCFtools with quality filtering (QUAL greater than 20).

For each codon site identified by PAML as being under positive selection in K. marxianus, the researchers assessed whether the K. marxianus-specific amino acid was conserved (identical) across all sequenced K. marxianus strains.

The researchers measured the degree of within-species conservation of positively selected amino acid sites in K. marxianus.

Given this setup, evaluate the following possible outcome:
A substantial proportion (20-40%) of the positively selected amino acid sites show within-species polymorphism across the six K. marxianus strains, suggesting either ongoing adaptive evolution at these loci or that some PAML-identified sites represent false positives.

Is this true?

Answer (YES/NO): NO